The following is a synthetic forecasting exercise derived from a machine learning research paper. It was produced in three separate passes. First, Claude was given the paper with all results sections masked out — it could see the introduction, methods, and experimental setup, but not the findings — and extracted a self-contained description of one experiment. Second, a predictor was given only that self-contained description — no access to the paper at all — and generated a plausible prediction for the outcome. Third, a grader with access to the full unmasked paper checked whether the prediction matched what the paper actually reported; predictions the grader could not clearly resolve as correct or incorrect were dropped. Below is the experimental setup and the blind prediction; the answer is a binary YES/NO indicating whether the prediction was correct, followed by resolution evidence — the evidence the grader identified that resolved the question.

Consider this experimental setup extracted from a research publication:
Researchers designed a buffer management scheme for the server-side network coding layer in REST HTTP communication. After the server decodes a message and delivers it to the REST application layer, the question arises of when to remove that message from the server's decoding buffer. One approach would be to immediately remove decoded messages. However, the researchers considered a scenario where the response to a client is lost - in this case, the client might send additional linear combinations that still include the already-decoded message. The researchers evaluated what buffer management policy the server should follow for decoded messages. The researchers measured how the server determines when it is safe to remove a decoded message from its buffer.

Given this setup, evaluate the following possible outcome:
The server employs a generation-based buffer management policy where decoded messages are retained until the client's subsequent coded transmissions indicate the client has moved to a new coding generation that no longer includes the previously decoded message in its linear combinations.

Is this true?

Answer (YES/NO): NO